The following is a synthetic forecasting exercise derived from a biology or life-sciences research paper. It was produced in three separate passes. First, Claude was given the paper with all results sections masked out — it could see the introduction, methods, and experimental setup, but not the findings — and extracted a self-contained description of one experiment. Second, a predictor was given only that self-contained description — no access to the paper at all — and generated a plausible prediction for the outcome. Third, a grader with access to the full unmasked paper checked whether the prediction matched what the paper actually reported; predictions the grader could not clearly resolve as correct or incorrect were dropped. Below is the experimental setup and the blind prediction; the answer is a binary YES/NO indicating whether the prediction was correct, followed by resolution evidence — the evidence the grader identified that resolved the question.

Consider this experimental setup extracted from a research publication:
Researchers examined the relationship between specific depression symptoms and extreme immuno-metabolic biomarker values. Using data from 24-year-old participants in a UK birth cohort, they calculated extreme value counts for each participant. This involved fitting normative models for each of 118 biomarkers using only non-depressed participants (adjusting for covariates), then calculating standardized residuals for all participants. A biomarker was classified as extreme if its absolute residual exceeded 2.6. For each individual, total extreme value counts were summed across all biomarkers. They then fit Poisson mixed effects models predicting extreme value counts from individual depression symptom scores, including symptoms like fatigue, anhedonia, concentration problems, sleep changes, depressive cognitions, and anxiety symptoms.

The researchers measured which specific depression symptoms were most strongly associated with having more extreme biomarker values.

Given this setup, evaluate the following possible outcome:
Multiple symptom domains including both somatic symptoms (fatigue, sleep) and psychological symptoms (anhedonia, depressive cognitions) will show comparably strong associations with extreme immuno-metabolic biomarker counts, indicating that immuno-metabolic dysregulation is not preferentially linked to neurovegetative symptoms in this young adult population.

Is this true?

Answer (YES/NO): NO